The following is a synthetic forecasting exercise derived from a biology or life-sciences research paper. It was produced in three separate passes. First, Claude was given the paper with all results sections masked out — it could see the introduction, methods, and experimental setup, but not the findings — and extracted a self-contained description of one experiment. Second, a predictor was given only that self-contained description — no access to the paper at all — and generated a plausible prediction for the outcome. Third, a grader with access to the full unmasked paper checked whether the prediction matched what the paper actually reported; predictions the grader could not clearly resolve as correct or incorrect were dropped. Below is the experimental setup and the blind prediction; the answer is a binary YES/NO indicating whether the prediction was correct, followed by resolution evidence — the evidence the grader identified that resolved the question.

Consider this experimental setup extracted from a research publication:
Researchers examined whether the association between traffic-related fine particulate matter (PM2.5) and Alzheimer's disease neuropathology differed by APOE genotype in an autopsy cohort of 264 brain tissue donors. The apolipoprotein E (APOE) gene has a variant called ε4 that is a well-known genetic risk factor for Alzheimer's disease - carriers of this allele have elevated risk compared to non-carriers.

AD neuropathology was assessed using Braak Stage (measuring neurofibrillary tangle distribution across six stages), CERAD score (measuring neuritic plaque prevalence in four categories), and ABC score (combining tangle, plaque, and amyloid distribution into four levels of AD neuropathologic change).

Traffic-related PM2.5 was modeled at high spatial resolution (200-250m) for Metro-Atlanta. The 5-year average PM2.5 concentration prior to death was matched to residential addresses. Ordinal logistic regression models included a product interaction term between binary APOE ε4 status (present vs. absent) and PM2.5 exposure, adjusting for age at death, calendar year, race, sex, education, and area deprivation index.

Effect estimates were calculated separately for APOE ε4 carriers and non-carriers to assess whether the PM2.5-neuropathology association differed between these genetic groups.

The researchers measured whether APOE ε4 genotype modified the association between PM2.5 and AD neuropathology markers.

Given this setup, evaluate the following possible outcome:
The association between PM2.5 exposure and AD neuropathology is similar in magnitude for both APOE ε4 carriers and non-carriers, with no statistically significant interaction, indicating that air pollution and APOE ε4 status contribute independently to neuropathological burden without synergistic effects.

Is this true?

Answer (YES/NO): NO